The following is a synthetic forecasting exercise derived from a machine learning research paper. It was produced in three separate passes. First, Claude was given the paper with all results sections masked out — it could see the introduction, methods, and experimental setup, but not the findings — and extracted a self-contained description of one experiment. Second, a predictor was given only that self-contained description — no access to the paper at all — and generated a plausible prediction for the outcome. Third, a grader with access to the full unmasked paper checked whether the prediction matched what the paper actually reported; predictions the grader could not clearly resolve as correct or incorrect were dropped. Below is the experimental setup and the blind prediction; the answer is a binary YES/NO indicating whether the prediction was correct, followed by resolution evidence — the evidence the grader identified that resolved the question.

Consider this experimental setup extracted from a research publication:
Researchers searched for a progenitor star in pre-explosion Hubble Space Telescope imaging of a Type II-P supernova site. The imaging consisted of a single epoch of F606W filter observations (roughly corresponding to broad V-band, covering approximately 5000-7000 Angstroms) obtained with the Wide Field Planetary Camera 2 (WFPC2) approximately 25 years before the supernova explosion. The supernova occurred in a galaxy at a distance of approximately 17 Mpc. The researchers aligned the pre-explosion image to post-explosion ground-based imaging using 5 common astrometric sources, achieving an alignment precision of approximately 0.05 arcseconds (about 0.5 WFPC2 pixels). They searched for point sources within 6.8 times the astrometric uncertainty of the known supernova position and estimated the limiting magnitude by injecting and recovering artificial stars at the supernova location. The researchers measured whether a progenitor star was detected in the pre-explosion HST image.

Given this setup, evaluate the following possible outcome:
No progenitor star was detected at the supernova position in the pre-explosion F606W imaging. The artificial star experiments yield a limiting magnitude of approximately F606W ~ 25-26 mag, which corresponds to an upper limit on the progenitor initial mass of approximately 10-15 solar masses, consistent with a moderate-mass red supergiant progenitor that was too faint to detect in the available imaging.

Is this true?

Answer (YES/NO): NO